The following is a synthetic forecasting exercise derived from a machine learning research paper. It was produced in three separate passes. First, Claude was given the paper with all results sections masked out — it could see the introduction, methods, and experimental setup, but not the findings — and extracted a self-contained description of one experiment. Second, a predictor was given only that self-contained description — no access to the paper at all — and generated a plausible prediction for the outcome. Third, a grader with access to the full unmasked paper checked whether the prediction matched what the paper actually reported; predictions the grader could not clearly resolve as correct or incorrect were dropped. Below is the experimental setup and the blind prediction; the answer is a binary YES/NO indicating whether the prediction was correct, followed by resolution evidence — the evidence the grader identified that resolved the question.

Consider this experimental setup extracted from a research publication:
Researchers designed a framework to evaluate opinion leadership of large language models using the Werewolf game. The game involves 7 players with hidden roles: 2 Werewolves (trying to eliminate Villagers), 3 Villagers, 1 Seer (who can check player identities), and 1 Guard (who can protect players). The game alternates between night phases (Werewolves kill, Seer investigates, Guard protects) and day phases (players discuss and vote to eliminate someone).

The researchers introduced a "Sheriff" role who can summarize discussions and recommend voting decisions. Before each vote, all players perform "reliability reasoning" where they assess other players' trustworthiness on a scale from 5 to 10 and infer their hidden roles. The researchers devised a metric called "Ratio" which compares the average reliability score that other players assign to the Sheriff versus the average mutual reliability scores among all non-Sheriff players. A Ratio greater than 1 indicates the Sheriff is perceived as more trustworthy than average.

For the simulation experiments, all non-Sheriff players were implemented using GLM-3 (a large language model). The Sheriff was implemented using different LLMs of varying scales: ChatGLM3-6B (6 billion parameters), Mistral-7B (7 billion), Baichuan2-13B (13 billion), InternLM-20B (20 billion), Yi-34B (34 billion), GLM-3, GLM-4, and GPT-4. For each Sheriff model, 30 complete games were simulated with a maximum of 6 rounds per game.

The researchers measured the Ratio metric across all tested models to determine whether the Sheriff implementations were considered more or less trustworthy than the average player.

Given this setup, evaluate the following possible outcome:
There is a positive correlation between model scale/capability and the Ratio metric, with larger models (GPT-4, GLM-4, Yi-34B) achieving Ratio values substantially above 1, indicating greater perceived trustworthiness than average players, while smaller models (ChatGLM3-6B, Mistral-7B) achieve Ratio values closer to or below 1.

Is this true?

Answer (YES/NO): NO